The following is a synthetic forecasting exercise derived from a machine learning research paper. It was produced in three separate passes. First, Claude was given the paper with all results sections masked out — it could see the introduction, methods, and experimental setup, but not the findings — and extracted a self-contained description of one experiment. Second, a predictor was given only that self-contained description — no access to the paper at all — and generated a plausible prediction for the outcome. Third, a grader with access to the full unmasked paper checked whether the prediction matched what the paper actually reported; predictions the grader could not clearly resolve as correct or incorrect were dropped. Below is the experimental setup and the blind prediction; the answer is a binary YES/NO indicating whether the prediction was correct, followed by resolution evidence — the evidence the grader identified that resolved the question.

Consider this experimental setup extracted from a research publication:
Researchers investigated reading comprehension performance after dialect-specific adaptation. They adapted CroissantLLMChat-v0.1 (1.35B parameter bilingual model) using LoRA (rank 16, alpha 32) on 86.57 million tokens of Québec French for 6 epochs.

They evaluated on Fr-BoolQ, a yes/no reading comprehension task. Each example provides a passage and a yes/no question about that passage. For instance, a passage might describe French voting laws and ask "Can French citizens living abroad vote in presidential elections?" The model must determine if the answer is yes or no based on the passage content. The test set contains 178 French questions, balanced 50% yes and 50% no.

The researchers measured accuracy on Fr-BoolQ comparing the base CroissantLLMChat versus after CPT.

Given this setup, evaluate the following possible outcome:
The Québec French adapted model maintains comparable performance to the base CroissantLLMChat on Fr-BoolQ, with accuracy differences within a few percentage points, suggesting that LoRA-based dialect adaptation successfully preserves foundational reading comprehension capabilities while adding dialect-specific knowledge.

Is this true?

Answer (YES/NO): NO